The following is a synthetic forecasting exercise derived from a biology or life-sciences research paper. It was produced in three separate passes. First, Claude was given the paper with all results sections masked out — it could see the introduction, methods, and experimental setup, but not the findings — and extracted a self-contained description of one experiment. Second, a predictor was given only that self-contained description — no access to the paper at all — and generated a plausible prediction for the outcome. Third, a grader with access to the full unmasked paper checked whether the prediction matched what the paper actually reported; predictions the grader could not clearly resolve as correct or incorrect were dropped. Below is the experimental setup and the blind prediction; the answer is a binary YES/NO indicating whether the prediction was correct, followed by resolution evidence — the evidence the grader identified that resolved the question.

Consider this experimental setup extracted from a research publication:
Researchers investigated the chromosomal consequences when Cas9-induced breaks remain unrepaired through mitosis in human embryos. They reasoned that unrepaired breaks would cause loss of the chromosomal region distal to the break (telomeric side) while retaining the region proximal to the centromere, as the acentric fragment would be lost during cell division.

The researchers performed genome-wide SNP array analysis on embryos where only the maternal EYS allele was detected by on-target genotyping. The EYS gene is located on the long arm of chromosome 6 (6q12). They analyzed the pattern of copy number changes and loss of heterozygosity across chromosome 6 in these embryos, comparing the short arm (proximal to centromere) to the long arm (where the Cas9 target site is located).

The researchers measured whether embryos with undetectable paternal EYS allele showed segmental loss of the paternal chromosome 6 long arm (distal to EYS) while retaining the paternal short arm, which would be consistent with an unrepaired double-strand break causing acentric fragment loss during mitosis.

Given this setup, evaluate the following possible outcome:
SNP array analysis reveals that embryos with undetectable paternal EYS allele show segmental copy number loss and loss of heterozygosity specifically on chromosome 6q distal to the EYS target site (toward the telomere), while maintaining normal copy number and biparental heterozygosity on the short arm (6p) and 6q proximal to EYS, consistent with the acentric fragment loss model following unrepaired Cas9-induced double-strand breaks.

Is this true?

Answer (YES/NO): YES